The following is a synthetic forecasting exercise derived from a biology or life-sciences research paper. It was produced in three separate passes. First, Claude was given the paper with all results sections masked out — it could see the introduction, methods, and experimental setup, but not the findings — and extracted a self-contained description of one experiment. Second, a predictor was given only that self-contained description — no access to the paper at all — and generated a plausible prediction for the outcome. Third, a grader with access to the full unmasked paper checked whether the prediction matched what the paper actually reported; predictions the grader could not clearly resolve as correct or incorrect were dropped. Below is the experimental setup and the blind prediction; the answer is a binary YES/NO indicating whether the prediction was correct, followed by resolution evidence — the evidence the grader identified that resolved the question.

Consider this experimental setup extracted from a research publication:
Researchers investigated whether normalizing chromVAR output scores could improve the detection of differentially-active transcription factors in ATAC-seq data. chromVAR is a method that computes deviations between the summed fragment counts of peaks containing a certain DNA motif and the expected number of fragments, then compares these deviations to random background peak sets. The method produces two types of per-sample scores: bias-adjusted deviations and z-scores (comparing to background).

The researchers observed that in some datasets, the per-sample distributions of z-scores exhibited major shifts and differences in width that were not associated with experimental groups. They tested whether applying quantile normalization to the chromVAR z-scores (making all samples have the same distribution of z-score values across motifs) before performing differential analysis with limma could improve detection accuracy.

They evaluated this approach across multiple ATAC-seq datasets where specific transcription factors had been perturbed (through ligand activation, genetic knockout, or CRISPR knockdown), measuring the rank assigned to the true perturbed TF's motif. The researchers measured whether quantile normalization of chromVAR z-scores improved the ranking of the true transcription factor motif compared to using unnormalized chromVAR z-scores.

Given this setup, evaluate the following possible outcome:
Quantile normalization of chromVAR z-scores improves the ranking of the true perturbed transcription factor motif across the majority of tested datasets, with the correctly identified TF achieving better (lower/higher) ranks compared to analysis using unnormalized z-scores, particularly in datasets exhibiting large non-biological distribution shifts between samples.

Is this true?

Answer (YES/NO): YES